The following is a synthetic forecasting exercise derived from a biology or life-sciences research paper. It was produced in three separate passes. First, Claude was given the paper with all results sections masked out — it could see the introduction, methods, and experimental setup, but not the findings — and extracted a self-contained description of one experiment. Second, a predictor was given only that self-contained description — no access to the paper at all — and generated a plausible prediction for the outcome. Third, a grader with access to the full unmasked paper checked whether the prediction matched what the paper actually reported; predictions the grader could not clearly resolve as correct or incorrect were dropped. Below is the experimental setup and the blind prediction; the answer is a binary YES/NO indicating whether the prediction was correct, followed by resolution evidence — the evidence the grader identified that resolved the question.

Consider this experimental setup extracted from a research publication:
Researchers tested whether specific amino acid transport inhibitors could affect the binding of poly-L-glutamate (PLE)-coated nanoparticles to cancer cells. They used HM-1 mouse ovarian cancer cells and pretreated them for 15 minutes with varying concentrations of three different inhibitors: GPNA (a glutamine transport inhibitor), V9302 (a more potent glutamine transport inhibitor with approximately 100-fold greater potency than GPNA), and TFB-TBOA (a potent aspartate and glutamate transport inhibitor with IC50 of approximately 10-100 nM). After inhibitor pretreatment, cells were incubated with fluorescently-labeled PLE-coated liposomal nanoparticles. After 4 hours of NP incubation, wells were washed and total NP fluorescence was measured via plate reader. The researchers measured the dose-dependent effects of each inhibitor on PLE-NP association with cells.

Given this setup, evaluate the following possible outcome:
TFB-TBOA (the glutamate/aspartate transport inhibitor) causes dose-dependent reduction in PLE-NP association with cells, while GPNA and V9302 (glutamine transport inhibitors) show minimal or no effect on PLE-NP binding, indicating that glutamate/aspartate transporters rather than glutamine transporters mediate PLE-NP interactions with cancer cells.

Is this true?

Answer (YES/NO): NO